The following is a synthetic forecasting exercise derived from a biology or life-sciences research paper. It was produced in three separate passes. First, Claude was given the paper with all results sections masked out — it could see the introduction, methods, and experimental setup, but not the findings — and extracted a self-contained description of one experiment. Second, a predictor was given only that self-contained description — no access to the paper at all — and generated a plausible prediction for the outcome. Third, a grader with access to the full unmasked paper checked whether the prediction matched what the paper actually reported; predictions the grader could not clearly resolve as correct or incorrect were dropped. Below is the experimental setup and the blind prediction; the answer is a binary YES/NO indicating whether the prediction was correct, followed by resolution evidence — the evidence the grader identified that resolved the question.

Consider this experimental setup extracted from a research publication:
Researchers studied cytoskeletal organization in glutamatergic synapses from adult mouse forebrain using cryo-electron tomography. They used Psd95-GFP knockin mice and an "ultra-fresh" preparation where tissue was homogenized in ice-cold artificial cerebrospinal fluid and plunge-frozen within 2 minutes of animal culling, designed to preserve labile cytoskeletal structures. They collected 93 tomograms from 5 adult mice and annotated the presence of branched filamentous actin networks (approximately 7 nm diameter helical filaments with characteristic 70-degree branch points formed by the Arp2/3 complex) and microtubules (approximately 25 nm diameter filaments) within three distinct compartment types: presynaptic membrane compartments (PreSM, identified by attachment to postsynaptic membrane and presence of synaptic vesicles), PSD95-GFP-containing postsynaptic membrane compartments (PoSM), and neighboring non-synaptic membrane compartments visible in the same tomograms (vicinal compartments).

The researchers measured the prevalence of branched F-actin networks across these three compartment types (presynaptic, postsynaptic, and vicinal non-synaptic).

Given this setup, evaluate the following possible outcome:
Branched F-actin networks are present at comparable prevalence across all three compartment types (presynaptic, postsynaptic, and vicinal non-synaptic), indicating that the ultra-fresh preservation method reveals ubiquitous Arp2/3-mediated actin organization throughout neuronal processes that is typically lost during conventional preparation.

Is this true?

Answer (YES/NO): NO